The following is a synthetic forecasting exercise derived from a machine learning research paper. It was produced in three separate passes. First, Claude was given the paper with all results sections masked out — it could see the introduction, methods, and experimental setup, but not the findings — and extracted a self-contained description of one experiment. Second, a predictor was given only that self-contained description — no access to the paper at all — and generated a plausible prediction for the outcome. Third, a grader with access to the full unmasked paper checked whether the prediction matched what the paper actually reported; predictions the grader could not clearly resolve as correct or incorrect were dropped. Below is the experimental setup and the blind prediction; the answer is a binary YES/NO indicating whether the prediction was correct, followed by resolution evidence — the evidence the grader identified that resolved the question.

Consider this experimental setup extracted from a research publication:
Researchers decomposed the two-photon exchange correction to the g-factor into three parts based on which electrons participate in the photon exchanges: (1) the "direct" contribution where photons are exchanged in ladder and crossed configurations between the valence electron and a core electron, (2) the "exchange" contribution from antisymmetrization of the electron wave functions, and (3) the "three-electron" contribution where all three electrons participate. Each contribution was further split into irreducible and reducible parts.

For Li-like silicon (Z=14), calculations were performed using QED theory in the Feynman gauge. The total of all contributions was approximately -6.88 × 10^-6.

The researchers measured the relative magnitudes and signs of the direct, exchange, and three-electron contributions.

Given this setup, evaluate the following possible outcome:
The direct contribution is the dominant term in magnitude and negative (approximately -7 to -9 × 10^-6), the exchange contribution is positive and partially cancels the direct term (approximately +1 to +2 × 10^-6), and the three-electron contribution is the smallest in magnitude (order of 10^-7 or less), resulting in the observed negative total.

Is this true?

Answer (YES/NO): NO